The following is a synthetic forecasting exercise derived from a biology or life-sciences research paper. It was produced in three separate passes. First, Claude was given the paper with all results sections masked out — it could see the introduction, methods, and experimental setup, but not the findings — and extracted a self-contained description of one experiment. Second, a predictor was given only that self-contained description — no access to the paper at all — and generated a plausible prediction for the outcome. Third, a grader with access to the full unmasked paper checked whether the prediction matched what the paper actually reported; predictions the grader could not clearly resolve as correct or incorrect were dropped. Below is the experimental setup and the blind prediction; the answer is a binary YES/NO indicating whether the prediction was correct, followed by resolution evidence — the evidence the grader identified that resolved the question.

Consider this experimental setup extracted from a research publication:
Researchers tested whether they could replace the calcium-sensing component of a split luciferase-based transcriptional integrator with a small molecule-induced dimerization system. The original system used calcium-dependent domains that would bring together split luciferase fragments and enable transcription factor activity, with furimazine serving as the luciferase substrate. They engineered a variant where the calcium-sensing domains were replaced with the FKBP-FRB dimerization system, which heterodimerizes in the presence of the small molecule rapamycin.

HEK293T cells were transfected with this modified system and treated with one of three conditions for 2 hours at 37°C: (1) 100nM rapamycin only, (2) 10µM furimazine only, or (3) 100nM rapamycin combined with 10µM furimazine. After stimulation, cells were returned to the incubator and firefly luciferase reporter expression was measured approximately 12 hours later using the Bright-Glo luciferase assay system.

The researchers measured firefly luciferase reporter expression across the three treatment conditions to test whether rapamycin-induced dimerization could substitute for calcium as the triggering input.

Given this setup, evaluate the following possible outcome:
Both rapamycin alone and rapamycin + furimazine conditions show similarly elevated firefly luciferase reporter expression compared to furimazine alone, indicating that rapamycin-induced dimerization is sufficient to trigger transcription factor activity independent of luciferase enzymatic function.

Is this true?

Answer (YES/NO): NO